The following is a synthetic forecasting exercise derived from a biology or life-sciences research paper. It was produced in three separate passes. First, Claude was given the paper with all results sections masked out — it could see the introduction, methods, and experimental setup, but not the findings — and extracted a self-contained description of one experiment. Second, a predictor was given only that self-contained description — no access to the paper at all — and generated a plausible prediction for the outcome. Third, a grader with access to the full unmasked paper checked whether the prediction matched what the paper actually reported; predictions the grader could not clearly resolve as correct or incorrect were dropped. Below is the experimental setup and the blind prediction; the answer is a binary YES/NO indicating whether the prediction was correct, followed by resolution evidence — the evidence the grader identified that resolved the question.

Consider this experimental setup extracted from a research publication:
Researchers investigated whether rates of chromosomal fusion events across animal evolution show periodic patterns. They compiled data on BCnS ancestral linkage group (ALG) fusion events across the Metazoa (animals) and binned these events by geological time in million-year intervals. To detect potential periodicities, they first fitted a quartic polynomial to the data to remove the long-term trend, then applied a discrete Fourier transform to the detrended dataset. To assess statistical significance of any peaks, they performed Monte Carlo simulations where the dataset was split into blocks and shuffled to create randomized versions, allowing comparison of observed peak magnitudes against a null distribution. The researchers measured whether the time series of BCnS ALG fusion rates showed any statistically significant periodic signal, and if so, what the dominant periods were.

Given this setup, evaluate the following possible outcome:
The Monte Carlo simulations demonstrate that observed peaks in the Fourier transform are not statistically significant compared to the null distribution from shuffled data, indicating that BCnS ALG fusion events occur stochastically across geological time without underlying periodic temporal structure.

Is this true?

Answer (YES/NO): NO